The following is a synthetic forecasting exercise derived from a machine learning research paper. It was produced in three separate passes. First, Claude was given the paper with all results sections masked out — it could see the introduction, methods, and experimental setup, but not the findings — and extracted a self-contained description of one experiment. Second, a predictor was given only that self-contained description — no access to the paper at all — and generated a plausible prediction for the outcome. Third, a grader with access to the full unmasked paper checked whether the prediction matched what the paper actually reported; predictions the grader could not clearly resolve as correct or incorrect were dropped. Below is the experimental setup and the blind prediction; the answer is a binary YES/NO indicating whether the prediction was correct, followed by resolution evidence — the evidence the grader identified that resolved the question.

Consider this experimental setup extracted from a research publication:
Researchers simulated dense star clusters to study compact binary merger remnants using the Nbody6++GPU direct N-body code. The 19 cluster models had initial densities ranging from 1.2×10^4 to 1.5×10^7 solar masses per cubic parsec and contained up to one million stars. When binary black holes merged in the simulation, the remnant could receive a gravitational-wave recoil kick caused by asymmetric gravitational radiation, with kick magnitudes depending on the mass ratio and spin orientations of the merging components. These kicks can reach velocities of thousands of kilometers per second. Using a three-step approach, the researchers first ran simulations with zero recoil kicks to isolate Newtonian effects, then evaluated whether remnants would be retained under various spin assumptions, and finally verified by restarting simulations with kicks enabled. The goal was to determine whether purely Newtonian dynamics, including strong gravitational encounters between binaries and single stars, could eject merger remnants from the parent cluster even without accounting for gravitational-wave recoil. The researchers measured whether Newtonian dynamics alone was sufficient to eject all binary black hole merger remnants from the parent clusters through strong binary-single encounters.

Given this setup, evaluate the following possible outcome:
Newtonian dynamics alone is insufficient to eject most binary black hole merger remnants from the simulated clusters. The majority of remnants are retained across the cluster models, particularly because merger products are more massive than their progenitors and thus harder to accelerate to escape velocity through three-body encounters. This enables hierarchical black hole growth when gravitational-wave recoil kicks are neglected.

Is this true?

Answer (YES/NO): NO